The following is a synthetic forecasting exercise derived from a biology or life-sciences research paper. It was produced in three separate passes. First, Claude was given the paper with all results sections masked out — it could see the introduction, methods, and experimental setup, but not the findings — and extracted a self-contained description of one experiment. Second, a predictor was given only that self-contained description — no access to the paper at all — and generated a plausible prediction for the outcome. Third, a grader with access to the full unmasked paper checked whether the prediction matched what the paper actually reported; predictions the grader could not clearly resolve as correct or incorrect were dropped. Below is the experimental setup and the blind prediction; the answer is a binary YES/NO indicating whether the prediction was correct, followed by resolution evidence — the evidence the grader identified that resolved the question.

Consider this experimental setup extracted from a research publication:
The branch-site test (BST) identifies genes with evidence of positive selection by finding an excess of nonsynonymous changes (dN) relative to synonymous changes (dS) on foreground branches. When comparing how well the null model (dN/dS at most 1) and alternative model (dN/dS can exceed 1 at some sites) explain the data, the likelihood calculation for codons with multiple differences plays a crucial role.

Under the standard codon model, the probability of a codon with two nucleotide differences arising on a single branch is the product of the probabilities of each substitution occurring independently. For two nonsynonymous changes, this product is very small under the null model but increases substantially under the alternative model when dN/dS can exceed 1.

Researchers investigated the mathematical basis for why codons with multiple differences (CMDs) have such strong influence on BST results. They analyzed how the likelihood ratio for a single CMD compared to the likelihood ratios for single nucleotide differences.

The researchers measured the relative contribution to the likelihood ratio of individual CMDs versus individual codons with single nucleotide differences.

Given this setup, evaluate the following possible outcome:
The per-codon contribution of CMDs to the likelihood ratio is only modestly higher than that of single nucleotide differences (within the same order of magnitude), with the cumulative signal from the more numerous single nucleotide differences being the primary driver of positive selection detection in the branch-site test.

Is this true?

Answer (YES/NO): NO